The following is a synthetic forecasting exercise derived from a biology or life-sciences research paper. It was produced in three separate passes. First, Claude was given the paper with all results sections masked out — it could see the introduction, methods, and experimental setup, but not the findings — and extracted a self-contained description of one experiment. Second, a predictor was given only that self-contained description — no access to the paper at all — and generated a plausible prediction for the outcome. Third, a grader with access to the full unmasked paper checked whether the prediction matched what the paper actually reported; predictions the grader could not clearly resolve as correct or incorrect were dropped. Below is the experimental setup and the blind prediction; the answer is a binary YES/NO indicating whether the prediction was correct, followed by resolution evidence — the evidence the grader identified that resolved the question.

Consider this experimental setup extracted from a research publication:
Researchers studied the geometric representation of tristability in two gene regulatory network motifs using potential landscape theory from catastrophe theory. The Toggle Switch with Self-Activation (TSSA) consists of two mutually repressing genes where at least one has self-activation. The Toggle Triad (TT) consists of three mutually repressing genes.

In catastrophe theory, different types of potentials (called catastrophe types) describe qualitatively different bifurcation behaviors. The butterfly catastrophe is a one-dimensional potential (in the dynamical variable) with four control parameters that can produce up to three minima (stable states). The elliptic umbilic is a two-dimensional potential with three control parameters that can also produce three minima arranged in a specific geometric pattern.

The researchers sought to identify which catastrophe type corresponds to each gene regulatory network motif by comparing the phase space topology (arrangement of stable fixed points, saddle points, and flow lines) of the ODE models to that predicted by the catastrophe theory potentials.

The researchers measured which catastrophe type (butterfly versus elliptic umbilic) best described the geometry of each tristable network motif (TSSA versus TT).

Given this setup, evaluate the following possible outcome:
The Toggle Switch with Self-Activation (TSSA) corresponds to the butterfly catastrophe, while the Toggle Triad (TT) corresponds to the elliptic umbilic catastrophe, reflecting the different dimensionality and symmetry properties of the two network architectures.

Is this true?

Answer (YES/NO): YES